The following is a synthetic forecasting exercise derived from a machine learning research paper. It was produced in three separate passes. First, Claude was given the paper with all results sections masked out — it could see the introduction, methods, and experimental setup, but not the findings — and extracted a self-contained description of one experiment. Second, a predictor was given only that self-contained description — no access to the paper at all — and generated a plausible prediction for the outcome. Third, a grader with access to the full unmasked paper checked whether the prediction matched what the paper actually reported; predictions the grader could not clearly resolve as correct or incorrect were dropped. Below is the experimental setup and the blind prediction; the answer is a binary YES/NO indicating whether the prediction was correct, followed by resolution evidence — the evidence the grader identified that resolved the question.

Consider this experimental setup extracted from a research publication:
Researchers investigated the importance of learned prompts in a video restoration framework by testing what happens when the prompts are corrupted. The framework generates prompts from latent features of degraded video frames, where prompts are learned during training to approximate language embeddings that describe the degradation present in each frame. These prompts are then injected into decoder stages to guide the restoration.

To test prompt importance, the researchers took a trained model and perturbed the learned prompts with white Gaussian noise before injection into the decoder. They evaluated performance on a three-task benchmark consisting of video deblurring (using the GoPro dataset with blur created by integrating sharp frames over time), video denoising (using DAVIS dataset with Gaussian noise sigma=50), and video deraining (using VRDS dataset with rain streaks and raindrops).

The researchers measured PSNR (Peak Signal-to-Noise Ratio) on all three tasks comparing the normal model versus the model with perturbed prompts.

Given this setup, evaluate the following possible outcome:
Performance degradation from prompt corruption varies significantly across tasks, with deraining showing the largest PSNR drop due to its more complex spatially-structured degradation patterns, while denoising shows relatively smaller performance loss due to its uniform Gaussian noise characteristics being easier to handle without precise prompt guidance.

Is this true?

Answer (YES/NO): NO